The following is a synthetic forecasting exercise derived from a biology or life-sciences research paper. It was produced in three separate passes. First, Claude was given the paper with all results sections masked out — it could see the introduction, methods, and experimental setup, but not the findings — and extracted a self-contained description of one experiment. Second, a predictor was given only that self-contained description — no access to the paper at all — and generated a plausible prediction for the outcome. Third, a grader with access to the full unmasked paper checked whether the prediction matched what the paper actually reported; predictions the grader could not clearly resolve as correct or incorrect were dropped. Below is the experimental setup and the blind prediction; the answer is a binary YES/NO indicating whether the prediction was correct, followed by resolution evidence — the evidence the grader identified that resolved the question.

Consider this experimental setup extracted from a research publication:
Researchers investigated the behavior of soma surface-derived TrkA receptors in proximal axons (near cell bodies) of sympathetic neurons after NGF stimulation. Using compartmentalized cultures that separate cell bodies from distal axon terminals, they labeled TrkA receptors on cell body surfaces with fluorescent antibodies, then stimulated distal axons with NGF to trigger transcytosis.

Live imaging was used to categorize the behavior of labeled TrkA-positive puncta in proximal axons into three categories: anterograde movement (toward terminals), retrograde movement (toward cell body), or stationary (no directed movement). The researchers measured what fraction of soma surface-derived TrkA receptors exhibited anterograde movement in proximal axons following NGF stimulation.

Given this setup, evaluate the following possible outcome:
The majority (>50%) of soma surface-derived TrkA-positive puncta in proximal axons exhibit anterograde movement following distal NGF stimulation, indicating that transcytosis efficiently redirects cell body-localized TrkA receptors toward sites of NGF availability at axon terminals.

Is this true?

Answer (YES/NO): NO